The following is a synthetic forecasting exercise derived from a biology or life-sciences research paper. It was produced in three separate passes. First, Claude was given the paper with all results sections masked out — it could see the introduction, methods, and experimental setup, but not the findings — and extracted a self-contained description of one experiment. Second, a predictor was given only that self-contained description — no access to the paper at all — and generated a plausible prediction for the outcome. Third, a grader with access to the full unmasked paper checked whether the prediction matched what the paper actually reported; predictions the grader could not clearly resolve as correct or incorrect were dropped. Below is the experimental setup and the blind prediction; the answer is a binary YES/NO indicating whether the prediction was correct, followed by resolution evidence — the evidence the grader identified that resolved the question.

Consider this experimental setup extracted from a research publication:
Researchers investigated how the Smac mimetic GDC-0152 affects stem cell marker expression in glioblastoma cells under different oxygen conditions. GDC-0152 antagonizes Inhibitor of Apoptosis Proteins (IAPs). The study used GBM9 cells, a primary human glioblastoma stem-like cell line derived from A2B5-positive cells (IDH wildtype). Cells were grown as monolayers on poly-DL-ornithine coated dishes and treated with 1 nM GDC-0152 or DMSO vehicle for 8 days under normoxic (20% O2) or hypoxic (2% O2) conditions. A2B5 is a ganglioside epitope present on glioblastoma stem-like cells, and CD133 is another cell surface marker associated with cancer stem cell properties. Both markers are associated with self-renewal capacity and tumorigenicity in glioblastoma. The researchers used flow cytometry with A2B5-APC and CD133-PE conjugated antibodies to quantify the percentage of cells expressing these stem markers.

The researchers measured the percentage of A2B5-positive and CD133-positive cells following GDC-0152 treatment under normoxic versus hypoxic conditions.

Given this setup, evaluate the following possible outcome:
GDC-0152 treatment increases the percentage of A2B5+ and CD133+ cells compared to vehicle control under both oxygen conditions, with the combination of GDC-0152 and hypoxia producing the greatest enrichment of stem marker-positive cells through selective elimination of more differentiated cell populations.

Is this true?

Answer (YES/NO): NO